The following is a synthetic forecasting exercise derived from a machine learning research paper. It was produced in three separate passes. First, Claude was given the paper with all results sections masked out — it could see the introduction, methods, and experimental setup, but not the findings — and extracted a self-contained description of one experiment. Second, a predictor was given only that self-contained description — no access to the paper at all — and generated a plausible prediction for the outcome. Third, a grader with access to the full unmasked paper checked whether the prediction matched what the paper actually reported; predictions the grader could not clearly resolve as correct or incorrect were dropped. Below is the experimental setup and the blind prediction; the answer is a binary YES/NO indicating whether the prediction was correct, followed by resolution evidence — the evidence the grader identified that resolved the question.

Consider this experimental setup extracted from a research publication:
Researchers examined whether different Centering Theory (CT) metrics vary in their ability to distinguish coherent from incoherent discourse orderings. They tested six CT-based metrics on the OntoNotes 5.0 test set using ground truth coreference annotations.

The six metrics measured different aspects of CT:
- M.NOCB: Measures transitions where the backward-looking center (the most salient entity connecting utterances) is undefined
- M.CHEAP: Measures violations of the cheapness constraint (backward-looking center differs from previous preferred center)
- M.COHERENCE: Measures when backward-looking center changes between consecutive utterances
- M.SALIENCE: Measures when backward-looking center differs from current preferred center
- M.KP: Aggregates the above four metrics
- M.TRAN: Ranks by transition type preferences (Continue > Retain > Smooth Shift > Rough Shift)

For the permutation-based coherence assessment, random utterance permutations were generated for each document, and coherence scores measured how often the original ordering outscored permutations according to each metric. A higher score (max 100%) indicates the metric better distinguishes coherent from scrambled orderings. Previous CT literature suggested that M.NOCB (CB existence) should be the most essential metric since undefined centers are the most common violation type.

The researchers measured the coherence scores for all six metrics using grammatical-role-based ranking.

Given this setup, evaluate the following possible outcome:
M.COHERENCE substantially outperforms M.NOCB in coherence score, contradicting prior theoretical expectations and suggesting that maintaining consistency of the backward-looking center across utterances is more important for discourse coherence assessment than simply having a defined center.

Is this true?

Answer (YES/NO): NO